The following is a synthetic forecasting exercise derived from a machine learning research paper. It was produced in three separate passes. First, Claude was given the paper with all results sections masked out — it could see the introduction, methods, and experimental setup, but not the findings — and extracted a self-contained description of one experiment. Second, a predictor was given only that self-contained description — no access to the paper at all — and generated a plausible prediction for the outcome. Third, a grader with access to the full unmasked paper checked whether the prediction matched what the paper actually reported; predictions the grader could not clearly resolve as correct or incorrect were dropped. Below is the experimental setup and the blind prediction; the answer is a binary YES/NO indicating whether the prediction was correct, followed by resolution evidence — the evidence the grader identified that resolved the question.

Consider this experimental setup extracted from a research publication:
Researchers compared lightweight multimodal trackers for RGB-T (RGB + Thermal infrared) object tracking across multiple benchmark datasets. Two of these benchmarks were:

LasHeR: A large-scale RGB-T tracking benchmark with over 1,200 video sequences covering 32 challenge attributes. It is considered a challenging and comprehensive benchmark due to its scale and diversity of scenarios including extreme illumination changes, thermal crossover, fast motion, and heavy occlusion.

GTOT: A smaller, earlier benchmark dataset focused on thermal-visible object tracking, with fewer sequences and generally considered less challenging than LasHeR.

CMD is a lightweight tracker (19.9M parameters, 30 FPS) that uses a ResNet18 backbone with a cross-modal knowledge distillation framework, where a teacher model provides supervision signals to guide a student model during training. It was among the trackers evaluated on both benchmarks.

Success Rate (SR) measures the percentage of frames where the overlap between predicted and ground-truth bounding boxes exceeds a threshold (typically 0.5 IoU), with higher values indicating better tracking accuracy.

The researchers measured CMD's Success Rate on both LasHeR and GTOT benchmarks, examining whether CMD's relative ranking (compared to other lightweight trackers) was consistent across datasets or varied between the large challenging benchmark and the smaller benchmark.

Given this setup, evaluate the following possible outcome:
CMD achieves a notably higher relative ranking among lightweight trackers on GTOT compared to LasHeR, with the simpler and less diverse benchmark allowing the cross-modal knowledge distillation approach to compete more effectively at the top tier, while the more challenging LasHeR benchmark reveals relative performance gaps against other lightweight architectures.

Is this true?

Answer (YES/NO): YES